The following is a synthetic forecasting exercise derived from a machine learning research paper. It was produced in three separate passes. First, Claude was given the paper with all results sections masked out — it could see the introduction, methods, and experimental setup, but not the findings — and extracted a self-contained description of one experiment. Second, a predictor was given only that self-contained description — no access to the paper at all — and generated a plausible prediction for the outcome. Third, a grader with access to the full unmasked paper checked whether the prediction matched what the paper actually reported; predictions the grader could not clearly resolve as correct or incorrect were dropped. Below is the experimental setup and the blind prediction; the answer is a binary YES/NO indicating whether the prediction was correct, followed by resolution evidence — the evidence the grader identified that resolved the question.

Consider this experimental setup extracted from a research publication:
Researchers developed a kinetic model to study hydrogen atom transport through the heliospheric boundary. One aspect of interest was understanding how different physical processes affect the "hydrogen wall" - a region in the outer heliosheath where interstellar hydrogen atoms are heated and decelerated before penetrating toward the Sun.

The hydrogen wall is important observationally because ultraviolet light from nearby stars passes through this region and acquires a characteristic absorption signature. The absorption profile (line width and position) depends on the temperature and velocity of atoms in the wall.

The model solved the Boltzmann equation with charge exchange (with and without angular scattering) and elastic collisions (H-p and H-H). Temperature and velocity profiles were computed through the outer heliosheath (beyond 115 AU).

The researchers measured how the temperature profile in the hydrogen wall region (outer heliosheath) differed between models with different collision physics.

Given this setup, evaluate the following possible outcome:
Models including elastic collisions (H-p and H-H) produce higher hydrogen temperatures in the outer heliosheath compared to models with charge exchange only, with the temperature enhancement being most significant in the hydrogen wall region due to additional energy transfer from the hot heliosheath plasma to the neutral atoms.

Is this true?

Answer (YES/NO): NO